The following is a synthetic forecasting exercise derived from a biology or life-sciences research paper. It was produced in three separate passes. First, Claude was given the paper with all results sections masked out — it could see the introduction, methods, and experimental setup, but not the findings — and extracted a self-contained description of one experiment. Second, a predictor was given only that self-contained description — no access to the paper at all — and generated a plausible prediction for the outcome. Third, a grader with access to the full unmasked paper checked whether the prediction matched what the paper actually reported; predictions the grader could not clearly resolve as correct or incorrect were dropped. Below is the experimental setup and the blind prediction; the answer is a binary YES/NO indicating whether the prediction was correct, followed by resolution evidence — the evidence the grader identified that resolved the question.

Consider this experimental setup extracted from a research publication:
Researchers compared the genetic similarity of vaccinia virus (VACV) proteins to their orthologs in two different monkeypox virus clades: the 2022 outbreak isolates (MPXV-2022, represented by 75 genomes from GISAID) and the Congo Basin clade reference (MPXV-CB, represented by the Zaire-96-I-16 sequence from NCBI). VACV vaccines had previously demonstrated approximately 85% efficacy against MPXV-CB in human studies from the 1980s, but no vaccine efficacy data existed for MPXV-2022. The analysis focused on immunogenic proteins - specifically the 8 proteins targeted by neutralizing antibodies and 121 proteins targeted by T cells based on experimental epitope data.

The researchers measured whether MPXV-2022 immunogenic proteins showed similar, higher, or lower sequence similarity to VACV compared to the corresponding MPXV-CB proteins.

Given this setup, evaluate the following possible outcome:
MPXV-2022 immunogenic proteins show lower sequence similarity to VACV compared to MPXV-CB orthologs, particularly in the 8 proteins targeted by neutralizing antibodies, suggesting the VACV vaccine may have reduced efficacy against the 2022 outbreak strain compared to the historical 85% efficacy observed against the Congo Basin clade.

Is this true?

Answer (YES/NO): NO